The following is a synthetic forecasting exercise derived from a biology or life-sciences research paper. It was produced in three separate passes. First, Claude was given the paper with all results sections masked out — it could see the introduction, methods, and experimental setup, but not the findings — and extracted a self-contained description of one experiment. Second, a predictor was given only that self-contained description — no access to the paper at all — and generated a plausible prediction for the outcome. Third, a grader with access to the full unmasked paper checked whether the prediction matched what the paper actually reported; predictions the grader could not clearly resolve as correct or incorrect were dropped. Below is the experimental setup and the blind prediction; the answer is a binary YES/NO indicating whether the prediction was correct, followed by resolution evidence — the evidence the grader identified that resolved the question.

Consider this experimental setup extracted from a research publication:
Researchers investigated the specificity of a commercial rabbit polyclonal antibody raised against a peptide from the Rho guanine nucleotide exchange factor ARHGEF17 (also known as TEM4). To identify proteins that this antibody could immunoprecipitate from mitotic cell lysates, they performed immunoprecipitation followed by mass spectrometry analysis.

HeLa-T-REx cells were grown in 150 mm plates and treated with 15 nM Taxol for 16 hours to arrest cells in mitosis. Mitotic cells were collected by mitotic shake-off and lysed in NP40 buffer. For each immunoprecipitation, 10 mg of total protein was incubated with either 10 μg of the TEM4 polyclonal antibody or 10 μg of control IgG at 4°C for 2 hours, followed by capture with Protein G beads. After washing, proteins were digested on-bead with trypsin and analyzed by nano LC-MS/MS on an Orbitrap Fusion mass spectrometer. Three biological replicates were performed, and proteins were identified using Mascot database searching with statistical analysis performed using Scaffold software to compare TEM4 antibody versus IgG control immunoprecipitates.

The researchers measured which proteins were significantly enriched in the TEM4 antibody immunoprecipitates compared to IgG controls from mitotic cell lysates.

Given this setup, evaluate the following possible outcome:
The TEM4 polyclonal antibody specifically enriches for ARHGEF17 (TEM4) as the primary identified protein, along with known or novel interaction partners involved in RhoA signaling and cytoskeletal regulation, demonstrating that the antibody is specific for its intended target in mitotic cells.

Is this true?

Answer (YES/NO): NO